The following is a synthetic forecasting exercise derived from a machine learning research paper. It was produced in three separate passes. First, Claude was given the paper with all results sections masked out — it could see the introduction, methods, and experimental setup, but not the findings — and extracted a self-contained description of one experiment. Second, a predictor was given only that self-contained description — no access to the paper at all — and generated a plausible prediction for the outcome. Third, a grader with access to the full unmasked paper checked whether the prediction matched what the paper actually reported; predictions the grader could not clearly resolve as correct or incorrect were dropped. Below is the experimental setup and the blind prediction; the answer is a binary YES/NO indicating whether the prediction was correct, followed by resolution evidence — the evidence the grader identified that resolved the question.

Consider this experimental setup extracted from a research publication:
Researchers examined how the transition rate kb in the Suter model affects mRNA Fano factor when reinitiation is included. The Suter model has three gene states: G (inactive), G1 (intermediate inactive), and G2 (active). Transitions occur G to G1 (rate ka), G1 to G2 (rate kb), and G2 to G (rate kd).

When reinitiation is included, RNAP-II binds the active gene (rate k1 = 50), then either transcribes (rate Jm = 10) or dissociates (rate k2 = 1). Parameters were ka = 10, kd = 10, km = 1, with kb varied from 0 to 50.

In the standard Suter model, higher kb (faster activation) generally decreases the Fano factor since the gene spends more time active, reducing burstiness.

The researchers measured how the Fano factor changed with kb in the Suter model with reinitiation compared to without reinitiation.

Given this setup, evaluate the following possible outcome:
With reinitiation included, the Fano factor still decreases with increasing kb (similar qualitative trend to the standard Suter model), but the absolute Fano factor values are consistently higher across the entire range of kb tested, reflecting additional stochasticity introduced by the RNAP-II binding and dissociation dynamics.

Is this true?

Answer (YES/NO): NO